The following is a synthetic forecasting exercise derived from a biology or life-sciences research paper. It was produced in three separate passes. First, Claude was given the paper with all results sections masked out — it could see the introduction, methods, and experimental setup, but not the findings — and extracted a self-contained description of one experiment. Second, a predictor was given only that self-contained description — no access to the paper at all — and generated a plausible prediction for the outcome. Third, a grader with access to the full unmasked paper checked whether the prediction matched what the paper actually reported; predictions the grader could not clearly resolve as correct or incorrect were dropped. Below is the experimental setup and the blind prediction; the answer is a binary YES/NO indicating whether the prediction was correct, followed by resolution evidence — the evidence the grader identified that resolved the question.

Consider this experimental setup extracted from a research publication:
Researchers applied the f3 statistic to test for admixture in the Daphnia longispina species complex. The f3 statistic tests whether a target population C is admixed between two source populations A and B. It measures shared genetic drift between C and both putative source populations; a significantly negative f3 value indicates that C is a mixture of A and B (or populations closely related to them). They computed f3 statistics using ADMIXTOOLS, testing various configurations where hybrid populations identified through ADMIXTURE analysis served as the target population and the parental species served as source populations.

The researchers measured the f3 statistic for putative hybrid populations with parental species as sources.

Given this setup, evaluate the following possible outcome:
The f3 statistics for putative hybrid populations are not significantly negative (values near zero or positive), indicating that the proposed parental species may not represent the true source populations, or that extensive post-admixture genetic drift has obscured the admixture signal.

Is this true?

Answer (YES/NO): NO